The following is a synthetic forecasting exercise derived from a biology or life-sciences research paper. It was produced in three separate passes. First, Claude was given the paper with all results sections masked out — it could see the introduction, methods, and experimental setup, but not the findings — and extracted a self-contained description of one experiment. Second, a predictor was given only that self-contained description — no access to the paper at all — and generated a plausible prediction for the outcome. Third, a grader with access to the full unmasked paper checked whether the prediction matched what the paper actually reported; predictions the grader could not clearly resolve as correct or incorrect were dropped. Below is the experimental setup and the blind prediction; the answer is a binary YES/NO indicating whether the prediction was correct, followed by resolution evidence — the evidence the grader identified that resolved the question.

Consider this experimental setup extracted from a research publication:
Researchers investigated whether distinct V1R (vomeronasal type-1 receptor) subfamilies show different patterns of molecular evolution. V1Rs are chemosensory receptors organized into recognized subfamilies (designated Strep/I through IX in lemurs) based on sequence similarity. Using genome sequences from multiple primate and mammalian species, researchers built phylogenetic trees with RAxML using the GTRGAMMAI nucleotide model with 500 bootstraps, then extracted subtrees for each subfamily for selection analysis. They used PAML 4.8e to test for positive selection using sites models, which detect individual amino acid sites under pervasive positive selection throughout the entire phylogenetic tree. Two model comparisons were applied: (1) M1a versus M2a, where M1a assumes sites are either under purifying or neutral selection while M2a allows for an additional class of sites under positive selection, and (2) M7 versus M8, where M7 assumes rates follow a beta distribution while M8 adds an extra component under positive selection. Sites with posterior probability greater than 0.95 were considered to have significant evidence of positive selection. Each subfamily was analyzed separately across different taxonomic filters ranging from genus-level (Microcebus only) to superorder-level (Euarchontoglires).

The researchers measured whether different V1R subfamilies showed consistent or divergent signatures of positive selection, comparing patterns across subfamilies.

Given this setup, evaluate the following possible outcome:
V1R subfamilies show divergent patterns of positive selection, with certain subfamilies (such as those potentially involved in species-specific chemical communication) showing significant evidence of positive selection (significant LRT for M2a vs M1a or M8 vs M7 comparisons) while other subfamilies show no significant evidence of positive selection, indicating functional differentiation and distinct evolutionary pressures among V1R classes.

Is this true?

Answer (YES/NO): NO